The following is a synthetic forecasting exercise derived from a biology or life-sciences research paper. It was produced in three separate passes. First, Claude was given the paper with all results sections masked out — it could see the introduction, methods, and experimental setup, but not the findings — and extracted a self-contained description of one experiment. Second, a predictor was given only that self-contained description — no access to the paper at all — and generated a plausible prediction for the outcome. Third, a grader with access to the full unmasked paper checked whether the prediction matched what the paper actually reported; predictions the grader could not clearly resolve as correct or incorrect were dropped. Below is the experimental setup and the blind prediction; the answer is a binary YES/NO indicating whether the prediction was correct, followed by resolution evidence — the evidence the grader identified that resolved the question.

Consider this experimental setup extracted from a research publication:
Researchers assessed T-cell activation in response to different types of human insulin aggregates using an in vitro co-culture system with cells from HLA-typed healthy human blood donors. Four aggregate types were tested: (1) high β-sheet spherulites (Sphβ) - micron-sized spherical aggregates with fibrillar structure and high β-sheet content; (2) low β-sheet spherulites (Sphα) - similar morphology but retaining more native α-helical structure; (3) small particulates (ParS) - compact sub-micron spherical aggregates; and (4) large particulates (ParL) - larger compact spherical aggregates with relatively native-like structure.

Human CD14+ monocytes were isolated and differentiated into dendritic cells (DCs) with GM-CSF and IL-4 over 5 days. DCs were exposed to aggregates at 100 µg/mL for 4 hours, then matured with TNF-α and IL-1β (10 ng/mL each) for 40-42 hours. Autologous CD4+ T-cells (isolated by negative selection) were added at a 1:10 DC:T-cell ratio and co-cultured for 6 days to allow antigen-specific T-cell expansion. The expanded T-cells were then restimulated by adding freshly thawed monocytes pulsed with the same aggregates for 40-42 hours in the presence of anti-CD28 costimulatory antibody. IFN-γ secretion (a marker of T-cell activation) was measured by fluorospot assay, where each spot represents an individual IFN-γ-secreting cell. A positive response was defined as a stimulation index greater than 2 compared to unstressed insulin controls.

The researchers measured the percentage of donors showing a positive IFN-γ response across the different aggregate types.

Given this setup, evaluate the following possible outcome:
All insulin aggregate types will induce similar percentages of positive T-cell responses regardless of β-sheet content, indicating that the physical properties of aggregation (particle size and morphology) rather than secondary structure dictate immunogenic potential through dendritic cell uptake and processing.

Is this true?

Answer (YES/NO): NO